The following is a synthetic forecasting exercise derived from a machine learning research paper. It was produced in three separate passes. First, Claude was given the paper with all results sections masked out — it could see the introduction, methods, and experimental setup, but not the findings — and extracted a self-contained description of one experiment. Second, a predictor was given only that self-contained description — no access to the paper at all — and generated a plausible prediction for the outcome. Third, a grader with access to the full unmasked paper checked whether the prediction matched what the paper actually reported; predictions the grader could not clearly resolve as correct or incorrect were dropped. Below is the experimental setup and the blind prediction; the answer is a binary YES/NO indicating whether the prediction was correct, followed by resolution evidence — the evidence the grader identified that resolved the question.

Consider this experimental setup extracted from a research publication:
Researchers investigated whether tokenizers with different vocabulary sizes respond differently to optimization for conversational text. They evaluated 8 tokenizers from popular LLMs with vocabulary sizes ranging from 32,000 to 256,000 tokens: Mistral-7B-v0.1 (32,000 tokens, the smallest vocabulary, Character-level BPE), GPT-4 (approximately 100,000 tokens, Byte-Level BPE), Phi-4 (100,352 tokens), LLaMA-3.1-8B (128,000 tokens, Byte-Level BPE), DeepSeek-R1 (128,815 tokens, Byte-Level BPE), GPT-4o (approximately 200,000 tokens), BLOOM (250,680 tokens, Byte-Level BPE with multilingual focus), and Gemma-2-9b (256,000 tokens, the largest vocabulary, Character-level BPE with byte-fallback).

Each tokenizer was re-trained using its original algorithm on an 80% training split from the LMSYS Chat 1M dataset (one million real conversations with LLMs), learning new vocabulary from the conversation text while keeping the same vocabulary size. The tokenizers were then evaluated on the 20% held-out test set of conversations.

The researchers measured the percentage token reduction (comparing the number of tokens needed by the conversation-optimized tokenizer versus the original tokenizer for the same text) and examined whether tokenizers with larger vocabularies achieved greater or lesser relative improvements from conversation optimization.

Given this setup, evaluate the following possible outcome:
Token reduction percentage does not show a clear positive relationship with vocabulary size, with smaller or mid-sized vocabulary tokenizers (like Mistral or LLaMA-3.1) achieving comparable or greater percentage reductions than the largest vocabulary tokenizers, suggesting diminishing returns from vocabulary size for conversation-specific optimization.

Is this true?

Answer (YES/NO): NO